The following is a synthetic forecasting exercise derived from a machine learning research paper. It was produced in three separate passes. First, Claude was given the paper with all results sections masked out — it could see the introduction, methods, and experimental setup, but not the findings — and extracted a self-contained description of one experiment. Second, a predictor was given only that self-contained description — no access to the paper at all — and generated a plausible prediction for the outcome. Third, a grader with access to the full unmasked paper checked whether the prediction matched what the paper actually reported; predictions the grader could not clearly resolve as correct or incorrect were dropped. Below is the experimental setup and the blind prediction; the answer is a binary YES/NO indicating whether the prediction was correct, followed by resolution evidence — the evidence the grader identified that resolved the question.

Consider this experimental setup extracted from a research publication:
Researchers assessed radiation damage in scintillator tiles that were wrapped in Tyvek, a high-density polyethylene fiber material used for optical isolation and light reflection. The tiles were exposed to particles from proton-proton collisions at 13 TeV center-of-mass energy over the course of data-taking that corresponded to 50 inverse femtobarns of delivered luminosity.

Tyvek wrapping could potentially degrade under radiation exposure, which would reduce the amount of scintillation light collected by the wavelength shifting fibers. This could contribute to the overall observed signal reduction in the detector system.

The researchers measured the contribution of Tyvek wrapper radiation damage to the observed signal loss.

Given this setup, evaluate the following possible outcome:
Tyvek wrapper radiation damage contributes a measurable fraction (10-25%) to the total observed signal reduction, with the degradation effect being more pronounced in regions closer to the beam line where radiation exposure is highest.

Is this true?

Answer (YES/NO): NO